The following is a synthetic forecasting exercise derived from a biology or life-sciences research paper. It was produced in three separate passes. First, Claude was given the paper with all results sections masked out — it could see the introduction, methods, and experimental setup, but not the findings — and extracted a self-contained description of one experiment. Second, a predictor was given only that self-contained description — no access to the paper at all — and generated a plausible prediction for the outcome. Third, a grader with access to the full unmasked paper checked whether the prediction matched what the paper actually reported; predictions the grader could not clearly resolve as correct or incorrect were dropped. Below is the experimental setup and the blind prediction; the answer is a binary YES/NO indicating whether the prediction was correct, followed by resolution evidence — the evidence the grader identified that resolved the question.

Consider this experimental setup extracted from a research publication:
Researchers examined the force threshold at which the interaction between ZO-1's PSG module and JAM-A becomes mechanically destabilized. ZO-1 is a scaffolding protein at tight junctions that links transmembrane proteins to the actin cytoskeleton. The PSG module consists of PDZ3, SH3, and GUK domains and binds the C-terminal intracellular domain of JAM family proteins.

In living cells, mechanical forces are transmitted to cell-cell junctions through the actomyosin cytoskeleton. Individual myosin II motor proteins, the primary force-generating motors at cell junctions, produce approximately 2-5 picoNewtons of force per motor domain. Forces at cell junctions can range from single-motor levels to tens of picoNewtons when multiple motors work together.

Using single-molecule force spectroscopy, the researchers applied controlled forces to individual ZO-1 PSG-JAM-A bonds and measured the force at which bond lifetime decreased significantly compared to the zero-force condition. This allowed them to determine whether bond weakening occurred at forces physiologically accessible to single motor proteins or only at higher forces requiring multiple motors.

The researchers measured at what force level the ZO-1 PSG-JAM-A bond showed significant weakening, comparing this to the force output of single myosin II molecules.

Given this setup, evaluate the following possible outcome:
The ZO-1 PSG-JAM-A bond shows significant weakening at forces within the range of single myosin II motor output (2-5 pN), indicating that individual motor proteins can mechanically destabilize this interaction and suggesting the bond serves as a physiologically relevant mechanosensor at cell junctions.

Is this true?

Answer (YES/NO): YES